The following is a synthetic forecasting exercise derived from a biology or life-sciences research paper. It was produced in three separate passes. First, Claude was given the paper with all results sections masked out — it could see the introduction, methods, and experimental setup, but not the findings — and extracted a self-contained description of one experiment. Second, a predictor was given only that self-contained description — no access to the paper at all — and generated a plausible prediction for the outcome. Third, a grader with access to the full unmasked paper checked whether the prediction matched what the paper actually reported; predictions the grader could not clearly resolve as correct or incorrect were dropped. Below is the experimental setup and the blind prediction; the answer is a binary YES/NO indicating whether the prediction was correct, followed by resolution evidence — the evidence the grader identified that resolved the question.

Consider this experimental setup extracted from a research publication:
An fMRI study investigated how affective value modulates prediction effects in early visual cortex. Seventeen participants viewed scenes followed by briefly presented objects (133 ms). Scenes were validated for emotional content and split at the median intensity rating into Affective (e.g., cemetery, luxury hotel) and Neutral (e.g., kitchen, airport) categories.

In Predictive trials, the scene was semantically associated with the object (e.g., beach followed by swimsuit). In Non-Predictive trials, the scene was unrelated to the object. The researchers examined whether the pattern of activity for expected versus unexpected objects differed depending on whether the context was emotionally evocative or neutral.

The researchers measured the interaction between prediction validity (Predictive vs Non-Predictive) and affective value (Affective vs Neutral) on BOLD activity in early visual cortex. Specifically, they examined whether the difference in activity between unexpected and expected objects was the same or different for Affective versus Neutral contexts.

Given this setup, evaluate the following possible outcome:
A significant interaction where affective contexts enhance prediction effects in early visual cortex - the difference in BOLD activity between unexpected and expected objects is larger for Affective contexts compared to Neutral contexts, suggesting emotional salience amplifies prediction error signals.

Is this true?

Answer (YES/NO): NO